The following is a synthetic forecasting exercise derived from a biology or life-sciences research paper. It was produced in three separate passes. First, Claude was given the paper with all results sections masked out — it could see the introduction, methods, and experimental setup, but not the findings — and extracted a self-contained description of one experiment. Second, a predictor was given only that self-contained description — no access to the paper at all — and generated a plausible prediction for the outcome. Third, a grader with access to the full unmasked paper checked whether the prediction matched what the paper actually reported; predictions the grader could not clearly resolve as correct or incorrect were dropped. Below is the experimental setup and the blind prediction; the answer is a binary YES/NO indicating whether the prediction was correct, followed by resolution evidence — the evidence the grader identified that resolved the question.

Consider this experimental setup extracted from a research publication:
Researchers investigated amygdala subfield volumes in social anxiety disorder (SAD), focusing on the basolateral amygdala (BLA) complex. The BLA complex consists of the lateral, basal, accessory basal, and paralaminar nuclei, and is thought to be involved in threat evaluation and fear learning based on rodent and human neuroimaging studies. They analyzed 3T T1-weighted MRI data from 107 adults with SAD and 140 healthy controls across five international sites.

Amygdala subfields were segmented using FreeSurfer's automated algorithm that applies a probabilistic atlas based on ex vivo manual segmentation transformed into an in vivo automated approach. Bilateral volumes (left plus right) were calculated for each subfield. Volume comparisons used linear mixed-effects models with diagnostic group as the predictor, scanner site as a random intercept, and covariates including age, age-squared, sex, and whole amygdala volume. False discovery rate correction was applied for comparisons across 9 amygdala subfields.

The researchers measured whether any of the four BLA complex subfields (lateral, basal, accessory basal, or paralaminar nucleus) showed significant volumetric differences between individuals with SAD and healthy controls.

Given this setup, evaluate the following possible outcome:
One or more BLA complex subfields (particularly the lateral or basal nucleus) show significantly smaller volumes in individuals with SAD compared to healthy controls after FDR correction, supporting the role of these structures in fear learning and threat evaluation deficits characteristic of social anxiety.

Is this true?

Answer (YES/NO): YES